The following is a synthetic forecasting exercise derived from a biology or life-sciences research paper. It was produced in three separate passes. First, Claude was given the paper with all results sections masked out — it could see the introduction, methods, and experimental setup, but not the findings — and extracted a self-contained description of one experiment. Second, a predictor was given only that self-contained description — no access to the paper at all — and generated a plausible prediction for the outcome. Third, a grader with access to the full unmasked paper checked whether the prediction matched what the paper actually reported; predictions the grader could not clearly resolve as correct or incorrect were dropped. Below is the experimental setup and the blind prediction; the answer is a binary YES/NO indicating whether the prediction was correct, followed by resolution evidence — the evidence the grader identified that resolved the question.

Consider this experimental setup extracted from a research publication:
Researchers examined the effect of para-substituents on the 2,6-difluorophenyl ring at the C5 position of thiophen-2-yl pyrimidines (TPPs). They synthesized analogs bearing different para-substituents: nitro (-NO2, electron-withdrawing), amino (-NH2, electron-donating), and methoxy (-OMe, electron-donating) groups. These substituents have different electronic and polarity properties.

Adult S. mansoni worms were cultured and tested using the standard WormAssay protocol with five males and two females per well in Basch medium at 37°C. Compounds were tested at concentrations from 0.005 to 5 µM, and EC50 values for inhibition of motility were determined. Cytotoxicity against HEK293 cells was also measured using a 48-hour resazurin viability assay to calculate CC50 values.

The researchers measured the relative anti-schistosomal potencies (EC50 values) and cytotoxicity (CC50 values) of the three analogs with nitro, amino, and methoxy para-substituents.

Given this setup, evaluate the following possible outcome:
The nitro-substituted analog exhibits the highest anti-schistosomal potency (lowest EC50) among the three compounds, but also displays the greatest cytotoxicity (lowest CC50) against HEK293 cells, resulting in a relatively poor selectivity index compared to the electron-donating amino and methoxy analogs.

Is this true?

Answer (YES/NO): NO